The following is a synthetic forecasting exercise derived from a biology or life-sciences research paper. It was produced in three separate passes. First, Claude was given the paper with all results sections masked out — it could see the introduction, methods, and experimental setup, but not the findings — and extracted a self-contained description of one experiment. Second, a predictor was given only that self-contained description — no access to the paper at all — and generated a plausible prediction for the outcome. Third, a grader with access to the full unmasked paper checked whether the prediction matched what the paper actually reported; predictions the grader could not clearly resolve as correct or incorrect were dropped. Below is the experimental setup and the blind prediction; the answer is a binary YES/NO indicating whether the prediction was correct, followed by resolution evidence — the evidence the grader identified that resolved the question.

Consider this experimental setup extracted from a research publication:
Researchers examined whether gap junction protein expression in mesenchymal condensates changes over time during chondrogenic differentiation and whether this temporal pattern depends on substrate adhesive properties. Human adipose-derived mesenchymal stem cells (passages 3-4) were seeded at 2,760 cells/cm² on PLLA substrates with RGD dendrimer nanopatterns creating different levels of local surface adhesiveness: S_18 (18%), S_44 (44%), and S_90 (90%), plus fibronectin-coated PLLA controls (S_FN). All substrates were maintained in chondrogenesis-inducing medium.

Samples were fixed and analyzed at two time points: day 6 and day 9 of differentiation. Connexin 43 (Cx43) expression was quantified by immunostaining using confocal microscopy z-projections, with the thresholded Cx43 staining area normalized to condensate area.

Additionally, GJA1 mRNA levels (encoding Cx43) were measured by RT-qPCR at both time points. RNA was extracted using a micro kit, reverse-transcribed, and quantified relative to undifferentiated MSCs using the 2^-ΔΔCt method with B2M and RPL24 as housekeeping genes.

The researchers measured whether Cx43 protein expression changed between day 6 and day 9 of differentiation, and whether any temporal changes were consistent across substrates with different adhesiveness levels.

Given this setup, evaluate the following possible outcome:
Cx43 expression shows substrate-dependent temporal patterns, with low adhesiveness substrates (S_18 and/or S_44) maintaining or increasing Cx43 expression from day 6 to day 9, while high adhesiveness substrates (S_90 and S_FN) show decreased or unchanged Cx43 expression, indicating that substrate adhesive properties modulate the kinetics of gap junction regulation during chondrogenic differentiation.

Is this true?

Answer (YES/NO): NO